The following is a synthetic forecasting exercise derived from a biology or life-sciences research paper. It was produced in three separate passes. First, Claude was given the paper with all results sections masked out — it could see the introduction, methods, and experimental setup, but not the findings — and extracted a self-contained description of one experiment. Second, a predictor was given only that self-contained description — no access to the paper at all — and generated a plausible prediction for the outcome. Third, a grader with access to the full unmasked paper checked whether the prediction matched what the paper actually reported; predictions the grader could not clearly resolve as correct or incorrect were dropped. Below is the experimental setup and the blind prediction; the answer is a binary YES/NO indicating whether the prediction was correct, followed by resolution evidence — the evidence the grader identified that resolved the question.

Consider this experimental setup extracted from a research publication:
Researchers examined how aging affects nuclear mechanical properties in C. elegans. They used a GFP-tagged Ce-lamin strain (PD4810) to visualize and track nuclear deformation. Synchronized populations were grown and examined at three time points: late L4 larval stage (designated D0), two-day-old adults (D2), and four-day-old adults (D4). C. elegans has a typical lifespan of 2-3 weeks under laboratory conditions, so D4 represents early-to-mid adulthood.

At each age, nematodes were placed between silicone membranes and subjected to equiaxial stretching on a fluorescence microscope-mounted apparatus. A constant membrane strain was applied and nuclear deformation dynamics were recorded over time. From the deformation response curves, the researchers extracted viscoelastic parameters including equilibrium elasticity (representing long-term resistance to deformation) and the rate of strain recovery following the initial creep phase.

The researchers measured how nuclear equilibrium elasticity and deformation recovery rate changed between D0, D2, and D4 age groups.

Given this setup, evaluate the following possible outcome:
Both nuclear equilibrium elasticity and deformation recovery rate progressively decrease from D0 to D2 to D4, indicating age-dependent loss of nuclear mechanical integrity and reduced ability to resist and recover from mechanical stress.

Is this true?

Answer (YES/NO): NO